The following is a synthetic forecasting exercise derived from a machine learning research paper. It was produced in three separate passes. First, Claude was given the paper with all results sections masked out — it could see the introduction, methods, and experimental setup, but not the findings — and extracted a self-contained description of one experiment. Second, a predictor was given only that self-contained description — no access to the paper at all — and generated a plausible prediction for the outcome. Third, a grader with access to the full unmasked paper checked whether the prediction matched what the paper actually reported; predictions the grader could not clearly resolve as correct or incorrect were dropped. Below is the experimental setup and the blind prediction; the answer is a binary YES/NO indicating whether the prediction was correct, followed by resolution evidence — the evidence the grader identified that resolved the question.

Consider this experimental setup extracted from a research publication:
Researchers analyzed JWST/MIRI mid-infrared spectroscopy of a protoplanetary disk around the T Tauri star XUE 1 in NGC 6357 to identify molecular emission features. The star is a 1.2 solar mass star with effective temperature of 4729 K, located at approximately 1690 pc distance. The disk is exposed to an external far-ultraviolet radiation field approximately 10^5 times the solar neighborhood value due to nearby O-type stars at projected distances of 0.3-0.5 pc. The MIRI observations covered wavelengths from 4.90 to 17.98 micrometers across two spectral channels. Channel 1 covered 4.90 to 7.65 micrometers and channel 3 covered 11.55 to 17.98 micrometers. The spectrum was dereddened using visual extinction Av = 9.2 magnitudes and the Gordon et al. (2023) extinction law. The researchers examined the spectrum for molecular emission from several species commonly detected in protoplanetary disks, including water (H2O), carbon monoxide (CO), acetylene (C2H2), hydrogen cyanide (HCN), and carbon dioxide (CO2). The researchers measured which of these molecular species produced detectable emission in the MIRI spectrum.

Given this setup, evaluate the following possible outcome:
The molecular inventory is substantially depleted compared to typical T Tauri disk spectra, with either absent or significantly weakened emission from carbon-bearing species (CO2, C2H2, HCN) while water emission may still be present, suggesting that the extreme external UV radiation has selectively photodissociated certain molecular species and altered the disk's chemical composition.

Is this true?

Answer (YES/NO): NO